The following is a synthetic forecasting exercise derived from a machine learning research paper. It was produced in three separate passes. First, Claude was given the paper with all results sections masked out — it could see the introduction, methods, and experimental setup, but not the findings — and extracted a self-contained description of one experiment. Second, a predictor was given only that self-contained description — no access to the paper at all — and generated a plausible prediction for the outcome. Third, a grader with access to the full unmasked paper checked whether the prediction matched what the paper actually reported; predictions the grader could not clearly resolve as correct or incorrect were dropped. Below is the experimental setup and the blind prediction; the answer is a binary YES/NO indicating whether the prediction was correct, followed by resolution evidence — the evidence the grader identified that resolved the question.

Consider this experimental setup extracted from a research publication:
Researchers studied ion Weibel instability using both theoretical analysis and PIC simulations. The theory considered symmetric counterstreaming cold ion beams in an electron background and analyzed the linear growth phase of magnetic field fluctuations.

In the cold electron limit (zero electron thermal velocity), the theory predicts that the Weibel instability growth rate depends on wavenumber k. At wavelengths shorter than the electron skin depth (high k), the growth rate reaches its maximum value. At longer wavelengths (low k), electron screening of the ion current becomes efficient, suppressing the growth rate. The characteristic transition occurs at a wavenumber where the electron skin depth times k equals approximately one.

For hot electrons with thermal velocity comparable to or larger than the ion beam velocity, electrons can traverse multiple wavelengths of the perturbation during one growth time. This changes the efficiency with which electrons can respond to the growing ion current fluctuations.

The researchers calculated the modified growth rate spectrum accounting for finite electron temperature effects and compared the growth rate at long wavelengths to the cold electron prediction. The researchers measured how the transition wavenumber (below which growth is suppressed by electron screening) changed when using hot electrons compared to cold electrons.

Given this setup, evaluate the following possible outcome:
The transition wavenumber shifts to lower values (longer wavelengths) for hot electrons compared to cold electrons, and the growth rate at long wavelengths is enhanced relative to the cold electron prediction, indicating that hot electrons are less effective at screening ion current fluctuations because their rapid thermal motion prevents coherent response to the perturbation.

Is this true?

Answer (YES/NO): YES